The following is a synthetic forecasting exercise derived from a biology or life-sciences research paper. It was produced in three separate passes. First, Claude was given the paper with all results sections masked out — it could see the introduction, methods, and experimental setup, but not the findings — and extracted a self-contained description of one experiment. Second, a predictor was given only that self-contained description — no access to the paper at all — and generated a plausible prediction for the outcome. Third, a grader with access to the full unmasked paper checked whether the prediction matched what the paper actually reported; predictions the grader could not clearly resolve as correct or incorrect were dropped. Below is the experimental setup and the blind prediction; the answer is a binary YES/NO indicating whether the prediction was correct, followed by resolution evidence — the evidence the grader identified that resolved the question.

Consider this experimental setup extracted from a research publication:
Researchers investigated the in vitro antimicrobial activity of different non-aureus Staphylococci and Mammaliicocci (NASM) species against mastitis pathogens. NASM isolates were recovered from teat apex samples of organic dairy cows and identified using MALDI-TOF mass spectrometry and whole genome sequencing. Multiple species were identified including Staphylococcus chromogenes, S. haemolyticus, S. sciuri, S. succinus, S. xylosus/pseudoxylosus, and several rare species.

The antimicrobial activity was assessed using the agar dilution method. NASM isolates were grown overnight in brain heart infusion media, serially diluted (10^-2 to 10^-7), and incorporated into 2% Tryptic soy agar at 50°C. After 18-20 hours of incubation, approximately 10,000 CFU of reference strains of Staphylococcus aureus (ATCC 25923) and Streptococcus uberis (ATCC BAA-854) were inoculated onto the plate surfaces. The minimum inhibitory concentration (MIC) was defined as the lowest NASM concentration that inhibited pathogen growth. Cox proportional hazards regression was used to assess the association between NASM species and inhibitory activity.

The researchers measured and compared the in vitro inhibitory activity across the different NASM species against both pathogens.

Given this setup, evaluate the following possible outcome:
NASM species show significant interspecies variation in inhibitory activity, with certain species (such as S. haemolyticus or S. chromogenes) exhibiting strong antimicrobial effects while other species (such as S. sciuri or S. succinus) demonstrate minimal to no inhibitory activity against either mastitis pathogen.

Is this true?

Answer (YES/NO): NO